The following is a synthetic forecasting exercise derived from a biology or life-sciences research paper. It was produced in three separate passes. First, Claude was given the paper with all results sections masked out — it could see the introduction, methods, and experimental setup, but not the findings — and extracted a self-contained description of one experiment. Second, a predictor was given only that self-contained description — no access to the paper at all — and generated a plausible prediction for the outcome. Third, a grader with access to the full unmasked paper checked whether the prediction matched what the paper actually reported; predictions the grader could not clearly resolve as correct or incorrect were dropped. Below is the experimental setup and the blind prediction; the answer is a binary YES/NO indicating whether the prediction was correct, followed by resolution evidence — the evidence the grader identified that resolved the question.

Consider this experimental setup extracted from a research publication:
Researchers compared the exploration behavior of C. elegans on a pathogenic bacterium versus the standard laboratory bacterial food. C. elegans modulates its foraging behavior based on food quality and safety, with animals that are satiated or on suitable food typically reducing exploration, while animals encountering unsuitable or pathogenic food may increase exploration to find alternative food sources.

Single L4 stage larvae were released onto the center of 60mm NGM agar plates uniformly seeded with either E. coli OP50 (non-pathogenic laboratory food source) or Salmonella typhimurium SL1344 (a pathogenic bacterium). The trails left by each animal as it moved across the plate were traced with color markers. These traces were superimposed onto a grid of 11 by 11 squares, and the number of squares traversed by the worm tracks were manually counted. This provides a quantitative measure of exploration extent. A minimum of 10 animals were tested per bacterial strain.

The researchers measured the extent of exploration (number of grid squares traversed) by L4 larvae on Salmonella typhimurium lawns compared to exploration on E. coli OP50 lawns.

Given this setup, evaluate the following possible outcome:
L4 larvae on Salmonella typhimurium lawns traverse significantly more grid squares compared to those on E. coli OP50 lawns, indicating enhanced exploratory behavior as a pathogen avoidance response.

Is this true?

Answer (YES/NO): NO